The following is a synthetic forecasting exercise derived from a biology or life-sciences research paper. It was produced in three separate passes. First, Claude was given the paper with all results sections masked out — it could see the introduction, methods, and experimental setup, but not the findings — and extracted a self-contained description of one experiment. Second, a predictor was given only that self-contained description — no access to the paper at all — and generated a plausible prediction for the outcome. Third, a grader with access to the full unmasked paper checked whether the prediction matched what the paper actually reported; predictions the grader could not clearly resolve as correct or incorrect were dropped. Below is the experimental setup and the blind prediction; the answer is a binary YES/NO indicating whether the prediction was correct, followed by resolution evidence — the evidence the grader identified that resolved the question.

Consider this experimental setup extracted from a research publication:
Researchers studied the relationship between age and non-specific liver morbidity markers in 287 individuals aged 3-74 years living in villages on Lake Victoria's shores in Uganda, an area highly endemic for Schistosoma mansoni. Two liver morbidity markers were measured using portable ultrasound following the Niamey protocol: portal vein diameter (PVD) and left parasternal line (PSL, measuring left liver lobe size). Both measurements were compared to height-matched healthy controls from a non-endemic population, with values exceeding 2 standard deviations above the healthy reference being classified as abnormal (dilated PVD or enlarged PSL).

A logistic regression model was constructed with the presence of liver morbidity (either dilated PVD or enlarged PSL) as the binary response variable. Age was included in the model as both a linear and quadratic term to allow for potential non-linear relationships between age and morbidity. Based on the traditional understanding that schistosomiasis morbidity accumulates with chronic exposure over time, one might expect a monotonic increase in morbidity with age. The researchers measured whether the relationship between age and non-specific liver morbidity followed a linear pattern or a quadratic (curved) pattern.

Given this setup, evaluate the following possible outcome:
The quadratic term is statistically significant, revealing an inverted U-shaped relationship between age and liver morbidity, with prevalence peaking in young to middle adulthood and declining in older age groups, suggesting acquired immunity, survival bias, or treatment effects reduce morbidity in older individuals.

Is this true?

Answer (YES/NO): NO